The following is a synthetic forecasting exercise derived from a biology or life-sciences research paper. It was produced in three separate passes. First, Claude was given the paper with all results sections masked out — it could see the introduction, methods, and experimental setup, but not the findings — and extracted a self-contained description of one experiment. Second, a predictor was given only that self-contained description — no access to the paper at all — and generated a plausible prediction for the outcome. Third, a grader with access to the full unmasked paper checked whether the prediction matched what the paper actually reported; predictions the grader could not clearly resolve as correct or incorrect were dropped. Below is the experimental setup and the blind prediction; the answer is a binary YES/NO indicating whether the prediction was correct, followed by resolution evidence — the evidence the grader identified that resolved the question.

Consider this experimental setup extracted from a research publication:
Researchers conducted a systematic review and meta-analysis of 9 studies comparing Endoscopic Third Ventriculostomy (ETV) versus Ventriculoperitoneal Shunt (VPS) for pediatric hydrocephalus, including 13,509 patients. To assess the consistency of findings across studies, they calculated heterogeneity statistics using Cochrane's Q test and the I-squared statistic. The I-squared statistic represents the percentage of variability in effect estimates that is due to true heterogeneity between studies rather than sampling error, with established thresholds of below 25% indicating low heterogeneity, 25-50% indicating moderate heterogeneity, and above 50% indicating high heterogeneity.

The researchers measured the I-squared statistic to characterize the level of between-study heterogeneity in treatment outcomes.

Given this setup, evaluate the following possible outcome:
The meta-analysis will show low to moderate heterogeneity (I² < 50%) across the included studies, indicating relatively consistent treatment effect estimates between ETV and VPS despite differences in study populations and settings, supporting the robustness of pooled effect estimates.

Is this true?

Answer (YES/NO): YES